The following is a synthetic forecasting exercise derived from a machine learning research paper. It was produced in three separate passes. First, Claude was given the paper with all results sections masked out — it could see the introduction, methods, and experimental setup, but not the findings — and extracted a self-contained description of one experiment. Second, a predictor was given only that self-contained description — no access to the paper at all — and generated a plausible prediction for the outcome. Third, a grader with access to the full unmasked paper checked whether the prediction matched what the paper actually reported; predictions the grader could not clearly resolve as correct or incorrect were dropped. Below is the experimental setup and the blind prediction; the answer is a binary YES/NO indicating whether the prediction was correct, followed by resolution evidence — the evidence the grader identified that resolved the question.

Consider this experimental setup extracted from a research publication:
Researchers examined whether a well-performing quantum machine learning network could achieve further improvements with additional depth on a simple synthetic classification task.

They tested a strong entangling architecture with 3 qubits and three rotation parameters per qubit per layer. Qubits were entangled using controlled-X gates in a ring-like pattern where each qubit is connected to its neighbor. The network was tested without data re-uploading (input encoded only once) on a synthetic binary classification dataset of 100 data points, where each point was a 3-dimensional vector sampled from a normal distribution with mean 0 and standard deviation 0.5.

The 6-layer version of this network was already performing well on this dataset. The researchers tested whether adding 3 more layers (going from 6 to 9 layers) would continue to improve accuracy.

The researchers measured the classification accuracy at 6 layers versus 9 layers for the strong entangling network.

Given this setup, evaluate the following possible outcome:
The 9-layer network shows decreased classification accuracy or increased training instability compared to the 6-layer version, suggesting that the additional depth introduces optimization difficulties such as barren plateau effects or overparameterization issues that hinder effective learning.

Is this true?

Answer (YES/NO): NO